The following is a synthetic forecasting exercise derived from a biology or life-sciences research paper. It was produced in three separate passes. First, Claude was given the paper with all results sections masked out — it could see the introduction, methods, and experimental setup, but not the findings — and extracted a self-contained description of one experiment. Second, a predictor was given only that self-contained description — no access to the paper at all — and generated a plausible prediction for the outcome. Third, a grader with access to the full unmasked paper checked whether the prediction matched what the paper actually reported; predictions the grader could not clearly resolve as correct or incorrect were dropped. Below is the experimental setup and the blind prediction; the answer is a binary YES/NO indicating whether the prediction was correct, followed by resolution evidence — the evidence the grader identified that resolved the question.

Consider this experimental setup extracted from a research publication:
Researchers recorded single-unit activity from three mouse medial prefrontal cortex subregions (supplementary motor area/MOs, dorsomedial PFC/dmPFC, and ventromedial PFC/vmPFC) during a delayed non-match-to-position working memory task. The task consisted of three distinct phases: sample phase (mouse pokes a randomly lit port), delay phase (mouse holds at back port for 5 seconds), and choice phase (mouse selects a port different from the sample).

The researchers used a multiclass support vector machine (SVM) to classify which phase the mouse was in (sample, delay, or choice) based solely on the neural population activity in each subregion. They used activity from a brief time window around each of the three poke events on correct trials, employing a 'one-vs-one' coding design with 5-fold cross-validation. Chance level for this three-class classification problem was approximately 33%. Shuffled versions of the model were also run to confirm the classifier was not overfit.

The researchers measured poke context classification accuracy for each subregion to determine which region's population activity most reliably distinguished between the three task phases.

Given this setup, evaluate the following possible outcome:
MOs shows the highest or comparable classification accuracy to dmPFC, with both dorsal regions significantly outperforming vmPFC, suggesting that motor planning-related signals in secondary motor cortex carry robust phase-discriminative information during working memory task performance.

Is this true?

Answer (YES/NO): NO